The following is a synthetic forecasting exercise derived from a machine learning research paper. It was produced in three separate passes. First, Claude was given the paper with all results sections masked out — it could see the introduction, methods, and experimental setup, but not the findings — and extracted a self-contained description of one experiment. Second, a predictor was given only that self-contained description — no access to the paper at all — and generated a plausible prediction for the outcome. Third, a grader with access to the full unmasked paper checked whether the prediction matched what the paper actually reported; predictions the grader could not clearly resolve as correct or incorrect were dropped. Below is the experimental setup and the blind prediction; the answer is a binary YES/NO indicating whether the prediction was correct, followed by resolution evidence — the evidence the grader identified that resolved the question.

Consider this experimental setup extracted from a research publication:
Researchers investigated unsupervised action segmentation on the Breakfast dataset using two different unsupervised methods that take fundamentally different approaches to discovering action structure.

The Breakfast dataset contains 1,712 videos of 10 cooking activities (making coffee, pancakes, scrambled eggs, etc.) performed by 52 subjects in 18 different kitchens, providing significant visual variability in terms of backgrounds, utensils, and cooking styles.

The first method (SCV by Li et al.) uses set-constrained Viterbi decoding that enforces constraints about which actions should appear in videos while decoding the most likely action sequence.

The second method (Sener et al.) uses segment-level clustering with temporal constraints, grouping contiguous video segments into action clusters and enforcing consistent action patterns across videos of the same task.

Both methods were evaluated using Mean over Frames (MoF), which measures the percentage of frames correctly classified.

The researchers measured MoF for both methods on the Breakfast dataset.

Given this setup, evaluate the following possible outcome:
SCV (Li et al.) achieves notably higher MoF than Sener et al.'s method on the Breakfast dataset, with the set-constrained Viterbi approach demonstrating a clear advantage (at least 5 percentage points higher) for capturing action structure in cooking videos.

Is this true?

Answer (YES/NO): NO